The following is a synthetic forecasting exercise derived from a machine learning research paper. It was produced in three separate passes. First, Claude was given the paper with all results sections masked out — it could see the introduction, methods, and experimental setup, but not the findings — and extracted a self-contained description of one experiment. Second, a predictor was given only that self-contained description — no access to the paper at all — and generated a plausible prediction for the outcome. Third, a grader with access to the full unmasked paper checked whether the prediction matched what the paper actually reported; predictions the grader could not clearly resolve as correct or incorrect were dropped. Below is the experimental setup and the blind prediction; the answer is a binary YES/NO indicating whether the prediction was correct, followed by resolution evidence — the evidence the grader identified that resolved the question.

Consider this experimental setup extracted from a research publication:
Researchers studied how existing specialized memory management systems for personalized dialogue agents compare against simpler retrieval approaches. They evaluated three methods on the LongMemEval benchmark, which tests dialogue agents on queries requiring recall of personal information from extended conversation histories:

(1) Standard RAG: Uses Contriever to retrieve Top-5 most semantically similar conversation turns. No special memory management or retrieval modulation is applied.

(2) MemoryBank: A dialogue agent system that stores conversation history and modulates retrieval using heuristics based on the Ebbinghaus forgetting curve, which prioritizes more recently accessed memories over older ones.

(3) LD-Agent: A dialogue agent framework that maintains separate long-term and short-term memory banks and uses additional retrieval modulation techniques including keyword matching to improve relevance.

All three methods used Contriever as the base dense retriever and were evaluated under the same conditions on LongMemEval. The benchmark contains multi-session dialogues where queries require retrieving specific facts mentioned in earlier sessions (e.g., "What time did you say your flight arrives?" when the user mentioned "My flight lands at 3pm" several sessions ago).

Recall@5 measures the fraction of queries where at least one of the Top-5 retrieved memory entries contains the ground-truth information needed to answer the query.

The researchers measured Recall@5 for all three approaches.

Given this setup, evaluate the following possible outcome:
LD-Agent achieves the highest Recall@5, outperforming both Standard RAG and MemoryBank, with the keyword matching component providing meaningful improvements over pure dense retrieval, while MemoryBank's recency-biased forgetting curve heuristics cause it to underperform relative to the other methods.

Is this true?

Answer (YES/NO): NO